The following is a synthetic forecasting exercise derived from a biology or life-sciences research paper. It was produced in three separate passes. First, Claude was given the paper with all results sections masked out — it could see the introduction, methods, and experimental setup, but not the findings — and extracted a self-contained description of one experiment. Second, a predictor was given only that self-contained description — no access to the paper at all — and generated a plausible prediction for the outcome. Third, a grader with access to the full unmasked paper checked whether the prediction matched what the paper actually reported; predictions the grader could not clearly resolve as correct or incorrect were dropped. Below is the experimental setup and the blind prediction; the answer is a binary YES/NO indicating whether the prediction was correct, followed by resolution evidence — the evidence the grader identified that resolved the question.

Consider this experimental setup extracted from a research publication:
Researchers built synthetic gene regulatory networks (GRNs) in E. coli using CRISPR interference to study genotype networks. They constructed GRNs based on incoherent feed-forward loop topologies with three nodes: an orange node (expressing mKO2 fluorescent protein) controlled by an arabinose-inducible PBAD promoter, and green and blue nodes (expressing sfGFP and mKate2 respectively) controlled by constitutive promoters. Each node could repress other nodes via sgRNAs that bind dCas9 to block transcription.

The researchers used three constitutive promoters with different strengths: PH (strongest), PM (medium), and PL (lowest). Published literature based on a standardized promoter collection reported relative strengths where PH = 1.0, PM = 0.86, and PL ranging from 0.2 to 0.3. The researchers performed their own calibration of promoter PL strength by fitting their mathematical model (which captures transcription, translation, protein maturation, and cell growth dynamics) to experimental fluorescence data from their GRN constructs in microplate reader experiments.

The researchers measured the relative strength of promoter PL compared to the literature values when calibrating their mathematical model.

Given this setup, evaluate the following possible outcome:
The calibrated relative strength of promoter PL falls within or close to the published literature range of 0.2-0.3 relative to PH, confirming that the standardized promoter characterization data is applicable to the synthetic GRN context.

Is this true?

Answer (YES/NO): NO